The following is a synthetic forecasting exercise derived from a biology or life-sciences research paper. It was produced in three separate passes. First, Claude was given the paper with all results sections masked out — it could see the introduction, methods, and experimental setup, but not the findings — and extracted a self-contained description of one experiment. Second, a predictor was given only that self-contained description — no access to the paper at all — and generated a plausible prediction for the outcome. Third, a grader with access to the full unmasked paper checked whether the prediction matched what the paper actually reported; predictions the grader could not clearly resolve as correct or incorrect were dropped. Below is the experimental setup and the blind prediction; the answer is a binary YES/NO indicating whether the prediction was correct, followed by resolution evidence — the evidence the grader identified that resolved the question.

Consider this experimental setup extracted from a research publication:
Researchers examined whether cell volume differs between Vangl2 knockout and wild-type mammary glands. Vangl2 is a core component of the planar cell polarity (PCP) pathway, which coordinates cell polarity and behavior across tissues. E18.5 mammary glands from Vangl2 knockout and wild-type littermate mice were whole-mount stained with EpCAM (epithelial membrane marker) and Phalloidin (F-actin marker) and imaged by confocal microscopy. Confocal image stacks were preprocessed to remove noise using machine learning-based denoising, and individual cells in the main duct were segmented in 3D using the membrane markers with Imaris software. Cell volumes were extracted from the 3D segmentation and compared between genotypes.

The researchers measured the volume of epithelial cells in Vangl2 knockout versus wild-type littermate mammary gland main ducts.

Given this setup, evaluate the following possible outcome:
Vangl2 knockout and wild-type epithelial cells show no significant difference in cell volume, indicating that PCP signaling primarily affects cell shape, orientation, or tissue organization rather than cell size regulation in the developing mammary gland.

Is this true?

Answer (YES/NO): YES